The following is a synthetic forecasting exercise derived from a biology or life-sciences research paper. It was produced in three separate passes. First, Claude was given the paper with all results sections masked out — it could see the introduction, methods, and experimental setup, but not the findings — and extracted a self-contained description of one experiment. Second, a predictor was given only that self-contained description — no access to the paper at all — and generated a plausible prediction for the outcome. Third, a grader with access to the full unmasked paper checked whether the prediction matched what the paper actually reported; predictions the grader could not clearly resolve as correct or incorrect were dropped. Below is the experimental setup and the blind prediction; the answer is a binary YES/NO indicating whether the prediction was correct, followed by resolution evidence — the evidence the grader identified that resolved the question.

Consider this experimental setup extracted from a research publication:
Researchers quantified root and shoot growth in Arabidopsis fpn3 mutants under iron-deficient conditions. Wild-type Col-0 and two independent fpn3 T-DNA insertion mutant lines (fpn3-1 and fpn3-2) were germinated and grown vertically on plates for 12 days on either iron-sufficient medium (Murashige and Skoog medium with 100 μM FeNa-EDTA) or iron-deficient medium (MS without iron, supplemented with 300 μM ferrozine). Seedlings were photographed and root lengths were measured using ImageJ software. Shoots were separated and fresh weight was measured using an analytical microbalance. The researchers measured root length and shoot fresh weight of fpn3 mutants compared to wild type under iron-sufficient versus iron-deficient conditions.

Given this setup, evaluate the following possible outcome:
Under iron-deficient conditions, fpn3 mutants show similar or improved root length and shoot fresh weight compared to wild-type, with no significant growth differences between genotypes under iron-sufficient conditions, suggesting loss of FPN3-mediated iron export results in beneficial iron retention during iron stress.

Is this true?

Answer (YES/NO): NO